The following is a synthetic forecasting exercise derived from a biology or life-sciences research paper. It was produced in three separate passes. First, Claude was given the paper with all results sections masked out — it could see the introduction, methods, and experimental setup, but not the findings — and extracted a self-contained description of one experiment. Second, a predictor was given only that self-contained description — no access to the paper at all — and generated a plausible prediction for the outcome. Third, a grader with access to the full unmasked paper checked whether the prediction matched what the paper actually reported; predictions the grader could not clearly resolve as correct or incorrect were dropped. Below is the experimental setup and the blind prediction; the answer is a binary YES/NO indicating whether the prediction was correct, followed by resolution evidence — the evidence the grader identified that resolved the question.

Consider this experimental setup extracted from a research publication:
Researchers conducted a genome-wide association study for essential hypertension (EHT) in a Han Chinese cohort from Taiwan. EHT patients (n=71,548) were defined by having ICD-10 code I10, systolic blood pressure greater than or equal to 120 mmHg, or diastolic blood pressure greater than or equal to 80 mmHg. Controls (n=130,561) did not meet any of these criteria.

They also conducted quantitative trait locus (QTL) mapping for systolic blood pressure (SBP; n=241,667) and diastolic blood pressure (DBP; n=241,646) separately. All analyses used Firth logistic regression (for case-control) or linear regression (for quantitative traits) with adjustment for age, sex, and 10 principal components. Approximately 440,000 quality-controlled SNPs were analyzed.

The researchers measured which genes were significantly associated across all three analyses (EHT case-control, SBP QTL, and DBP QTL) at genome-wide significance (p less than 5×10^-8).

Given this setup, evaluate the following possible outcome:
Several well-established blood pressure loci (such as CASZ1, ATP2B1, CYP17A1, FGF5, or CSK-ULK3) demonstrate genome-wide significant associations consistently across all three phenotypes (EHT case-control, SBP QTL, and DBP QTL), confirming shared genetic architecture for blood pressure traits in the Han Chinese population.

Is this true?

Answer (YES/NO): YES